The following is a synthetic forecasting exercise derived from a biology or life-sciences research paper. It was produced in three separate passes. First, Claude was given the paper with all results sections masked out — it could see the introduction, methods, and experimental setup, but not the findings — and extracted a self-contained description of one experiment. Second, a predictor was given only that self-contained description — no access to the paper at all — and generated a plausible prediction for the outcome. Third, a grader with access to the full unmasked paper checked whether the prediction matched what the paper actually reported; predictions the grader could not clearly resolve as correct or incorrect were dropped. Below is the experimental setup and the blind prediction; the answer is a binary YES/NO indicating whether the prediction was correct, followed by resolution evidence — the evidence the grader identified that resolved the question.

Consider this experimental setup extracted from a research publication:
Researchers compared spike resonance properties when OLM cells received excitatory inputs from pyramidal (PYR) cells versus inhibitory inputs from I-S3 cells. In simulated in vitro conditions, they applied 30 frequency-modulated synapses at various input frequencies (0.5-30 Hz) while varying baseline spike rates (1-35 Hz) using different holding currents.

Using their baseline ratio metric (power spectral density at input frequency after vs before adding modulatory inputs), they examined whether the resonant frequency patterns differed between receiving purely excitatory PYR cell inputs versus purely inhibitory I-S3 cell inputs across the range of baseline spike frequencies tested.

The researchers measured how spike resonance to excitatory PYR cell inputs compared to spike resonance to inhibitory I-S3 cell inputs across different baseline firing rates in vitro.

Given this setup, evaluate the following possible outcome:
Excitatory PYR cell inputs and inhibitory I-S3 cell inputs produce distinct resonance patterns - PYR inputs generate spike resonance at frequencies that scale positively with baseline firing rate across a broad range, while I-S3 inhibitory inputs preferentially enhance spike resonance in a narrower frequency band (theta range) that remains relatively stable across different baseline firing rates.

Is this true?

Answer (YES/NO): NO